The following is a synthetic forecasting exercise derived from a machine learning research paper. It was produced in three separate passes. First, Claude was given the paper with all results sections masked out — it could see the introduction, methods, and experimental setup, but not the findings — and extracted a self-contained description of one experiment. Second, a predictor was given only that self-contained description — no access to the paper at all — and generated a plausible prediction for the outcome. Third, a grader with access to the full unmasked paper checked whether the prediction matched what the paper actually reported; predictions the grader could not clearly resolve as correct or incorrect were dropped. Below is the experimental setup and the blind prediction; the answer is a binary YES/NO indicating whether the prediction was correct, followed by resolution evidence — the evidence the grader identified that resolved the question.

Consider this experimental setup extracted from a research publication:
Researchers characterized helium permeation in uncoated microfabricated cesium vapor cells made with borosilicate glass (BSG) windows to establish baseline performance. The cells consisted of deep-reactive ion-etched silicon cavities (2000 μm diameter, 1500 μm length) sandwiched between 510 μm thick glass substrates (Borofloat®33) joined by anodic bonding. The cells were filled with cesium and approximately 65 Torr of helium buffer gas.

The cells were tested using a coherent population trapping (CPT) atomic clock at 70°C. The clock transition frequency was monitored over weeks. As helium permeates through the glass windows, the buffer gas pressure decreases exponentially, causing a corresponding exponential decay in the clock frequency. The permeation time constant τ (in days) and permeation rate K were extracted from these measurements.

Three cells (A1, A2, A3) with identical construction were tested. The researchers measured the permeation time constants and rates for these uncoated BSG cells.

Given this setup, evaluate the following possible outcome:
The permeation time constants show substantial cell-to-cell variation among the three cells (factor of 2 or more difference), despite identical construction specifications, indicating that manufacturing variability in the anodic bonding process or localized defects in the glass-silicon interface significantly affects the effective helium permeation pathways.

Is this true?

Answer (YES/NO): NO